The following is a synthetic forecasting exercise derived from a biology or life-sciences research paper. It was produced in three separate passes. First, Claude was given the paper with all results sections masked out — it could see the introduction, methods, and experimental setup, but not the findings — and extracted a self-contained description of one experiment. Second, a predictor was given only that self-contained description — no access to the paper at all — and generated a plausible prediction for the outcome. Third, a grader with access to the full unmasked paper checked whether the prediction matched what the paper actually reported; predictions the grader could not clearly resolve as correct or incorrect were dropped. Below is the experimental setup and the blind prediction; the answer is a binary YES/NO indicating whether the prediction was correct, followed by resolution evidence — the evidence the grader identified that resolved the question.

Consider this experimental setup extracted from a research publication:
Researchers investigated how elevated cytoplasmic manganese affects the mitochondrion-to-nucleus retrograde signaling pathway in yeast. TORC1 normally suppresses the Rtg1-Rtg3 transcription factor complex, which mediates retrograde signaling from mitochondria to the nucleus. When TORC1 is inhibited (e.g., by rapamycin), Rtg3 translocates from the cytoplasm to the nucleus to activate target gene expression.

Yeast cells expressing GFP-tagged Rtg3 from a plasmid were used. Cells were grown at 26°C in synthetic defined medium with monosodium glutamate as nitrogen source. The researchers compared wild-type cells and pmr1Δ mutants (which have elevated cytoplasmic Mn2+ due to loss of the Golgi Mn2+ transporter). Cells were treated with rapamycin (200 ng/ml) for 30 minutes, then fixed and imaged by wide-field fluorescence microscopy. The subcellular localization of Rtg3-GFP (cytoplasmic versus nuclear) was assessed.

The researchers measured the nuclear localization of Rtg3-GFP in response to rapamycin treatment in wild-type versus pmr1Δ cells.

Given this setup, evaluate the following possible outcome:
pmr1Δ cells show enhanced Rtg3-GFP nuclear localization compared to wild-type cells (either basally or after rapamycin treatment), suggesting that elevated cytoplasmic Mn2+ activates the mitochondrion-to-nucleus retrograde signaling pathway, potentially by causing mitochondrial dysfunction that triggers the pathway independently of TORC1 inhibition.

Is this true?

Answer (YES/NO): NO